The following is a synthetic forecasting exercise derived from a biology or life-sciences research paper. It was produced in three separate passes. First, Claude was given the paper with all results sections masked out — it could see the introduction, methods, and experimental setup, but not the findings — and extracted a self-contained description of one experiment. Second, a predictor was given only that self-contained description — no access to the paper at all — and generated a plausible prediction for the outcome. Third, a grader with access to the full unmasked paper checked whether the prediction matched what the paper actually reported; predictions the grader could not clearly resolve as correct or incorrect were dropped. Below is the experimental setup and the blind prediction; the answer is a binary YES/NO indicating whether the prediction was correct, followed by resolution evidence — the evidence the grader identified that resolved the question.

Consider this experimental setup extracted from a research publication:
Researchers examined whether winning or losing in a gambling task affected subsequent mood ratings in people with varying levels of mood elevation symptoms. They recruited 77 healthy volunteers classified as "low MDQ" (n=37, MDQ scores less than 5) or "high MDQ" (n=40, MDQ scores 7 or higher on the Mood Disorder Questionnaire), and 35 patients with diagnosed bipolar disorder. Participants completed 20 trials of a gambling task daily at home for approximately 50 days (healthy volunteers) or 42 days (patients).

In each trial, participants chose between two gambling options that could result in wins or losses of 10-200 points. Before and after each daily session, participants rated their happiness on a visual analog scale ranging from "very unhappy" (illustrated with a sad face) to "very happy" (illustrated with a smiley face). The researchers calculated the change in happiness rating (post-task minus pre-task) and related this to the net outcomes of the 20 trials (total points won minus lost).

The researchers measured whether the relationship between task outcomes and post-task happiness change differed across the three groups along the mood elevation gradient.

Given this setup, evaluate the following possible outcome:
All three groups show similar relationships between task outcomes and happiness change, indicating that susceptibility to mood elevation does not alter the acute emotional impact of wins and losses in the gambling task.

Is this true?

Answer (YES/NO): YES